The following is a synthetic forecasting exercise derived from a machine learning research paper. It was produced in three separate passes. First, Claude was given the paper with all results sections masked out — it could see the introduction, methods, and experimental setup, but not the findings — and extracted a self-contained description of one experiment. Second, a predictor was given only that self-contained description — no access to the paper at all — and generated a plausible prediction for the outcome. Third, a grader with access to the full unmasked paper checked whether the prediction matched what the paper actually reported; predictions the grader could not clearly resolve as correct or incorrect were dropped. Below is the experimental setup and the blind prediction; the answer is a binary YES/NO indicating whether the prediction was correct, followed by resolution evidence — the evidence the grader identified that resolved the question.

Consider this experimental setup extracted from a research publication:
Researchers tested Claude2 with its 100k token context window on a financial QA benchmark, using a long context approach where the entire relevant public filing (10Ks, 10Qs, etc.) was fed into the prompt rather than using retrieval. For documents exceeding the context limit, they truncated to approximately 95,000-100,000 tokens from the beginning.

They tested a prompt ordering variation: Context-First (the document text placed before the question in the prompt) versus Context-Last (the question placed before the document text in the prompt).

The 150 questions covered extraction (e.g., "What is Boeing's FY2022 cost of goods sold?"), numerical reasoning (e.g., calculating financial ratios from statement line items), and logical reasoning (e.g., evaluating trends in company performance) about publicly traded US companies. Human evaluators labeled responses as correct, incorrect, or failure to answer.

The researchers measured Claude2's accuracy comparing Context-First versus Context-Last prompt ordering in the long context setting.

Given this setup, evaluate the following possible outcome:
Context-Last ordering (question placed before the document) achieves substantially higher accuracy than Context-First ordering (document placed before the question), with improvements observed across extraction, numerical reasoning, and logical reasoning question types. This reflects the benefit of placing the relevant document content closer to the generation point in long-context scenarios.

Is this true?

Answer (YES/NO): NO